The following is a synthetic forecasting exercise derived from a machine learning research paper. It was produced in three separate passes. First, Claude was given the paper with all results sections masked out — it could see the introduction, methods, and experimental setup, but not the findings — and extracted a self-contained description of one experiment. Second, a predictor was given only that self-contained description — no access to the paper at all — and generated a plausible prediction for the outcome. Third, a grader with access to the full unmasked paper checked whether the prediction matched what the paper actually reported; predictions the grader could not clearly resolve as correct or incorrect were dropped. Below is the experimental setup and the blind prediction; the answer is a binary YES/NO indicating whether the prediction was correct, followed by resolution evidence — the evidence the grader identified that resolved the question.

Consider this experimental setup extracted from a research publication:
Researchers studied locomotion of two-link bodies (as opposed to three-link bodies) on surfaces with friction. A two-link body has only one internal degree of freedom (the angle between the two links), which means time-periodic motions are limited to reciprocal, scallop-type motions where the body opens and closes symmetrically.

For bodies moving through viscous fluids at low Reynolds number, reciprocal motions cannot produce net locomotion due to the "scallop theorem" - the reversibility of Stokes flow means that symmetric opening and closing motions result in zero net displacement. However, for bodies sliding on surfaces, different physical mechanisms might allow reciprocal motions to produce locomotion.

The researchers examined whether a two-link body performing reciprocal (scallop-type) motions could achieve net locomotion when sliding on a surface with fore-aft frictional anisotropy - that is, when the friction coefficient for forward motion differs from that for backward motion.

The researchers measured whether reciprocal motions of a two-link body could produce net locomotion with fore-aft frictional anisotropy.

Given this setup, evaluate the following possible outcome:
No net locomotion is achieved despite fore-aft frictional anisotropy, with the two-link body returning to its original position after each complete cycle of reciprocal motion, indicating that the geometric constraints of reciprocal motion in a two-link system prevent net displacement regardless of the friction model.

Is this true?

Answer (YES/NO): NO